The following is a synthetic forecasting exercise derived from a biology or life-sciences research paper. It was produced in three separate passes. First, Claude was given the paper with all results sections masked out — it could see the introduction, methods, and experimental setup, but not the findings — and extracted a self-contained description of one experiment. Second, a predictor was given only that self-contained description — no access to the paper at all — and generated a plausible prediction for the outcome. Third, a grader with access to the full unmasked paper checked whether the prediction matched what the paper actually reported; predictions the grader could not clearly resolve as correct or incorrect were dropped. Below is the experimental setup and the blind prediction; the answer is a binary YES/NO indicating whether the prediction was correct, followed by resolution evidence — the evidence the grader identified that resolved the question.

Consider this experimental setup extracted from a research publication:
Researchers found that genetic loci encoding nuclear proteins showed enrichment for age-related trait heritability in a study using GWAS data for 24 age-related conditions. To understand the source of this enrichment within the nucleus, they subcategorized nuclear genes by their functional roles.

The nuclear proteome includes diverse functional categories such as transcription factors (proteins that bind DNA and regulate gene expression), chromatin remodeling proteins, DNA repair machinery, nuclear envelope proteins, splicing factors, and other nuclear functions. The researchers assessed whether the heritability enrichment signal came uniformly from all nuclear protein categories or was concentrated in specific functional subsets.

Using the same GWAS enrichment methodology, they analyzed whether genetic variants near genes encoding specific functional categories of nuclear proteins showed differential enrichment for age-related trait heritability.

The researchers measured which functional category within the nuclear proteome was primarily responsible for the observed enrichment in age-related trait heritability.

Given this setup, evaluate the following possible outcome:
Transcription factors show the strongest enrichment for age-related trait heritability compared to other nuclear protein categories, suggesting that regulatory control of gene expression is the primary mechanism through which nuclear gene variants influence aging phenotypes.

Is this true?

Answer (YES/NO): YES